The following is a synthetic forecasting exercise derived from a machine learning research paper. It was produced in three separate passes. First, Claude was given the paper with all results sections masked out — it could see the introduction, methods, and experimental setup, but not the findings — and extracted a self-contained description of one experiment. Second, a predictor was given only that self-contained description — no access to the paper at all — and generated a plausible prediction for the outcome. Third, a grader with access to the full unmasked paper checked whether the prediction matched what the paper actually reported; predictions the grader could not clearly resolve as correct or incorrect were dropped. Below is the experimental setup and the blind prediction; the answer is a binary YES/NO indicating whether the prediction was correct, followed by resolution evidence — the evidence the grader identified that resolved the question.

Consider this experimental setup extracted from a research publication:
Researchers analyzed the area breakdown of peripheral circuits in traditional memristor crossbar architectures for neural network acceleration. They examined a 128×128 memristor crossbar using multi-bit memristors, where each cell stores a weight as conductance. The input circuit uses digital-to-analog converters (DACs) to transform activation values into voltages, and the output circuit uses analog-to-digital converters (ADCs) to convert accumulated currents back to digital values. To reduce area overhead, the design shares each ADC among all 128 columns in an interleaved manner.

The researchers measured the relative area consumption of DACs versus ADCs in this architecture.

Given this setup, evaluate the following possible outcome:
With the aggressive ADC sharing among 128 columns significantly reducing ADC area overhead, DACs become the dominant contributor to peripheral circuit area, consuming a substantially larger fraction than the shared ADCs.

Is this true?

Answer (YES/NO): NO